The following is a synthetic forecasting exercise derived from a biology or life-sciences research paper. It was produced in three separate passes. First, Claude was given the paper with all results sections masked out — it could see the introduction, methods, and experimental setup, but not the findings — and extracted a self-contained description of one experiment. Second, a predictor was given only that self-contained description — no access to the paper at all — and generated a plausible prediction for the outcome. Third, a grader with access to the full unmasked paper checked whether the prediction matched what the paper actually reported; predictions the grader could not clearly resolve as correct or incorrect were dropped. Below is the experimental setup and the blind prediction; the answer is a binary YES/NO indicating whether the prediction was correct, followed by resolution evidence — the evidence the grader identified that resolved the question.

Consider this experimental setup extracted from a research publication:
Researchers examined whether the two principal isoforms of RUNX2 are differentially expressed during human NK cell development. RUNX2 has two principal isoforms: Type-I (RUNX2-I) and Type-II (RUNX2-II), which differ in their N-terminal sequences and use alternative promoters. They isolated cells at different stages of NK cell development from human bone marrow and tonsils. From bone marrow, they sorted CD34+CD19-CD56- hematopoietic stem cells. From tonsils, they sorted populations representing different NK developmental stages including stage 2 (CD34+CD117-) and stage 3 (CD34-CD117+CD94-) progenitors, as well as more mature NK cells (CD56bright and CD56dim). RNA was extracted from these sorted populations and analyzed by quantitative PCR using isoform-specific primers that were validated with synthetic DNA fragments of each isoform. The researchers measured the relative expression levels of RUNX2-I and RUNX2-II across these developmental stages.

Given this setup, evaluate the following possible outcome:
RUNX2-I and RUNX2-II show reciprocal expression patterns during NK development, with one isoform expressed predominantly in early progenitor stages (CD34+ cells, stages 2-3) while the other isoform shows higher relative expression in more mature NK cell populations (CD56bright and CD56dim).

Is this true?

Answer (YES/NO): NO